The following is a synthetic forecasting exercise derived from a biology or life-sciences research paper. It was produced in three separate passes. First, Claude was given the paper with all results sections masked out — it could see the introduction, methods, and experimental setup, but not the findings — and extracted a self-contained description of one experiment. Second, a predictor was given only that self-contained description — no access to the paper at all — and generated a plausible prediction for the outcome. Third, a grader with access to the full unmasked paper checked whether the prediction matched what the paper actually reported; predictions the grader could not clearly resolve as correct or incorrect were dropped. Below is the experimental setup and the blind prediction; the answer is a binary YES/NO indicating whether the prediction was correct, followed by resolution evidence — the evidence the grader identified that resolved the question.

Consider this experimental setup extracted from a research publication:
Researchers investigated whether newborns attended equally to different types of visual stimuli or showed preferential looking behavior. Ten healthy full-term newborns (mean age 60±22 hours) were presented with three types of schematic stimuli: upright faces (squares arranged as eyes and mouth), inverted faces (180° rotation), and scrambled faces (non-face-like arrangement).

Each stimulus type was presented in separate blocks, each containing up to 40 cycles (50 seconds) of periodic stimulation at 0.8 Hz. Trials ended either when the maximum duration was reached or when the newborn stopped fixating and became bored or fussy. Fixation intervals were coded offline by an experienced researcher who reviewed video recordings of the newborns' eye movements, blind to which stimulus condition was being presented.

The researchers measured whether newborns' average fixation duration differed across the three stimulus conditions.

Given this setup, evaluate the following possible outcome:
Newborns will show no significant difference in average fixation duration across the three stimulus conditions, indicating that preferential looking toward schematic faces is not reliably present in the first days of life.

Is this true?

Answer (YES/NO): NO